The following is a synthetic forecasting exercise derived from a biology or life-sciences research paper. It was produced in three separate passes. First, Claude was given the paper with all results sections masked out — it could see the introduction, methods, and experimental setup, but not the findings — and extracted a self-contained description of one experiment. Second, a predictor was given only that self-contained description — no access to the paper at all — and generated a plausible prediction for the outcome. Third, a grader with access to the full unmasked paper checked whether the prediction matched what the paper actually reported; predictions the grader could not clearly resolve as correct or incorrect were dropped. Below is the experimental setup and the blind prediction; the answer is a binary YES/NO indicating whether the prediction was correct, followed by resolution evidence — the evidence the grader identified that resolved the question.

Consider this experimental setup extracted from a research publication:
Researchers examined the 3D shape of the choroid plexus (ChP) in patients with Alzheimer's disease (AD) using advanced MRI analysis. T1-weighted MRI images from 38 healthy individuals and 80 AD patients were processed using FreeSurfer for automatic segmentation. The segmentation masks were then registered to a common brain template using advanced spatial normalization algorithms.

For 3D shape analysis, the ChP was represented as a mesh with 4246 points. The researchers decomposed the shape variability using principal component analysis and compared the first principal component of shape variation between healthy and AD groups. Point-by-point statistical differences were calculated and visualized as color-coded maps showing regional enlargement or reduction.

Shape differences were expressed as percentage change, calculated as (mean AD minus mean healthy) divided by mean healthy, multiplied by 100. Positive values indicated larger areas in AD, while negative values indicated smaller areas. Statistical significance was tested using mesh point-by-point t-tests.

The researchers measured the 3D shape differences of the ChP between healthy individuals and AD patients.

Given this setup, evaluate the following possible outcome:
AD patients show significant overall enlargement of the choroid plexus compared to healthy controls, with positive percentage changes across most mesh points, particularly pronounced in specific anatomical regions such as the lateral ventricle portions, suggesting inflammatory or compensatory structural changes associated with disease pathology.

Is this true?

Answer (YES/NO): NO